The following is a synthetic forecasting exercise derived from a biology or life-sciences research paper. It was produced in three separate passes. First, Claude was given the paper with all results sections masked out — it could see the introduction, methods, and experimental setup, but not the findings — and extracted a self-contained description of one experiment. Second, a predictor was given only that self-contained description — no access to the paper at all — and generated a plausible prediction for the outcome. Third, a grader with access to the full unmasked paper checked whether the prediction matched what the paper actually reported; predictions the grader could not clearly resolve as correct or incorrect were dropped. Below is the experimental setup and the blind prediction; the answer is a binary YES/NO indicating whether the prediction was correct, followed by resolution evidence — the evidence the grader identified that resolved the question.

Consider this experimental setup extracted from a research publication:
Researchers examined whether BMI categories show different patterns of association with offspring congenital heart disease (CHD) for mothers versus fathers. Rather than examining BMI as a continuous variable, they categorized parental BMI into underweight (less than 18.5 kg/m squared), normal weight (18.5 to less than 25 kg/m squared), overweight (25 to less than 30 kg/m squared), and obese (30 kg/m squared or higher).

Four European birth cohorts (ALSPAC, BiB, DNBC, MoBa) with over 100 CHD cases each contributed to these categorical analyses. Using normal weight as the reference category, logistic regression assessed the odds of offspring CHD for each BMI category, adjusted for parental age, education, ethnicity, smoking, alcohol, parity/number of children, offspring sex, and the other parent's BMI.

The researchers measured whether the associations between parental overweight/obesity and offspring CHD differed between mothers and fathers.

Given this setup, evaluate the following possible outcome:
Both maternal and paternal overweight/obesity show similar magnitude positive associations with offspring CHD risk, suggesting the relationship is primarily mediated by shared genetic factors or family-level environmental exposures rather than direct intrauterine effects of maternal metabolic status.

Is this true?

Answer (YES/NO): YES